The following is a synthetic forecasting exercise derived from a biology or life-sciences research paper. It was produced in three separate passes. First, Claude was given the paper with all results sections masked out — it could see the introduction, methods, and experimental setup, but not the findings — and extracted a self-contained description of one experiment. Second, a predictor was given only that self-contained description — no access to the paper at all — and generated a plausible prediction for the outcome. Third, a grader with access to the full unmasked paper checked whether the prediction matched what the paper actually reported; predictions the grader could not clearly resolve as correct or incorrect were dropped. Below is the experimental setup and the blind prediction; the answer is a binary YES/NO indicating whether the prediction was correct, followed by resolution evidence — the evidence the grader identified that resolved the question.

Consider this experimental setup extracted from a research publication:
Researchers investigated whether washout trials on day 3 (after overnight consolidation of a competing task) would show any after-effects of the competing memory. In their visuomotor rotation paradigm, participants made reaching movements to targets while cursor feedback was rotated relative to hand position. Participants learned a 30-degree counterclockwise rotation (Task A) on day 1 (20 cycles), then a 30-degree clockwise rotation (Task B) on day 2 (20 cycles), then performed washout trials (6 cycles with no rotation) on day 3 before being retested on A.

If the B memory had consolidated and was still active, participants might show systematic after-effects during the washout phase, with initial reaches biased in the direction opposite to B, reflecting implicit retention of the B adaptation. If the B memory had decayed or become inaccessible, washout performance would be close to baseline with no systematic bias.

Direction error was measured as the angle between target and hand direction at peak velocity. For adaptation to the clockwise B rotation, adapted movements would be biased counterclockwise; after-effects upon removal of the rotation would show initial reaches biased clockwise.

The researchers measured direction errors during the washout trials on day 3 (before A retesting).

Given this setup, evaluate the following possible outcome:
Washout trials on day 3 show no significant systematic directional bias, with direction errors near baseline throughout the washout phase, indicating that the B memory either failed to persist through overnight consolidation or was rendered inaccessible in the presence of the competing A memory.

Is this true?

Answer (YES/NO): YES